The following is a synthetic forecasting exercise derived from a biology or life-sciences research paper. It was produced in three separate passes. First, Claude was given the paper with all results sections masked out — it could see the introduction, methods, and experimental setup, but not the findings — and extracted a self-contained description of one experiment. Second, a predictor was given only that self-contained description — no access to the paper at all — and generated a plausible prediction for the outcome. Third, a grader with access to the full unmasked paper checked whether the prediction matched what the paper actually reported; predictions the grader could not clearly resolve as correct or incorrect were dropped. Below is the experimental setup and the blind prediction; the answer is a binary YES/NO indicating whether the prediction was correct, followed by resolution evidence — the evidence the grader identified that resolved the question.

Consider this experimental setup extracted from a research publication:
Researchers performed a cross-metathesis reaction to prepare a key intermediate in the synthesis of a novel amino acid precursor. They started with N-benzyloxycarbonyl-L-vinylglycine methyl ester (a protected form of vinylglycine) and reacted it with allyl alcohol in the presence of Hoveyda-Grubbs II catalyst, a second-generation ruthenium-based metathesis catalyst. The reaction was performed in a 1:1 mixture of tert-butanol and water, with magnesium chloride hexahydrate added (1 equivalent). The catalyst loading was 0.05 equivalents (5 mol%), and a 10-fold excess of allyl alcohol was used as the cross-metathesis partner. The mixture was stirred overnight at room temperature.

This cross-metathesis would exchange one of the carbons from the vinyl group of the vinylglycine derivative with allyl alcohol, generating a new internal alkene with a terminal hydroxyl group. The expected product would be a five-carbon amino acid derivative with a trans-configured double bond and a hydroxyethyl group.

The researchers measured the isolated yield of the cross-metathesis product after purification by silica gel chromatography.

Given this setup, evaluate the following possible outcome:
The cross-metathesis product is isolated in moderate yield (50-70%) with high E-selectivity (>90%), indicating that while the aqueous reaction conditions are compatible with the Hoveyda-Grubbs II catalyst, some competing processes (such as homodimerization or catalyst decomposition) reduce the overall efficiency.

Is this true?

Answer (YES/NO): YES